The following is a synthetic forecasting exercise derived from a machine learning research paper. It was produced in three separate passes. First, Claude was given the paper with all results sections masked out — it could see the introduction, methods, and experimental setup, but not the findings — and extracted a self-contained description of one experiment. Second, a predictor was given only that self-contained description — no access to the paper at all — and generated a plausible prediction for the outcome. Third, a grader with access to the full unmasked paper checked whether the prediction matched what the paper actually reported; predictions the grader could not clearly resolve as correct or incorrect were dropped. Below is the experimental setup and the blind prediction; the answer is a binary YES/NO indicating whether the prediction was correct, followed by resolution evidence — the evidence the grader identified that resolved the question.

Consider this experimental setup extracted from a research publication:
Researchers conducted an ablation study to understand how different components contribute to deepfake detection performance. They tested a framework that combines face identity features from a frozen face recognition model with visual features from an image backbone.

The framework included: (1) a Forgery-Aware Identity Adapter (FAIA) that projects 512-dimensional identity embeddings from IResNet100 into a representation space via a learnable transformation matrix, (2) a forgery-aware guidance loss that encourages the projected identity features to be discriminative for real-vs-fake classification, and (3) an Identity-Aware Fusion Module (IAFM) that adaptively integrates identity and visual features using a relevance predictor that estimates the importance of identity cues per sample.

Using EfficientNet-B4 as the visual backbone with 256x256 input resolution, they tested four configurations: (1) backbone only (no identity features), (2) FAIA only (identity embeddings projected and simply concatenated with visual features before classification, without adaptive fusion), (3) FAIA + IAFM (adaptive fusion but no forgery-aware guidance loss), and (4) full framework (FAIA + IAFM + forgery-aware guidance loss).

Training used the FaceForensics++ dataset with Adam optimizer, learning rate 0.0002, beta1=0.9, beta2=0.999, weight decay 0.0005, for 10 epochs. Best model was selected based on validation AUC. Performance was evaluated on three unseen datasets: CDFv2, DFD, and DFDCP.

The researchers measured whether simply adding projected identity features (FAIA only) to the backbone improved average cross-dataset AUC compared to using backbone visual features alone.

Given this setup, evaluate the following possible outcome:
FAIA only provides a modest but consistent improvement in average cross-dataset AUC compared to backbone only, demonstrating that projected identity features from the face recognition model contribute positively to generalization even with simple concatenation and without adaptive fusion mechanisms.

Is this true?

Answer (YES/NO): NO